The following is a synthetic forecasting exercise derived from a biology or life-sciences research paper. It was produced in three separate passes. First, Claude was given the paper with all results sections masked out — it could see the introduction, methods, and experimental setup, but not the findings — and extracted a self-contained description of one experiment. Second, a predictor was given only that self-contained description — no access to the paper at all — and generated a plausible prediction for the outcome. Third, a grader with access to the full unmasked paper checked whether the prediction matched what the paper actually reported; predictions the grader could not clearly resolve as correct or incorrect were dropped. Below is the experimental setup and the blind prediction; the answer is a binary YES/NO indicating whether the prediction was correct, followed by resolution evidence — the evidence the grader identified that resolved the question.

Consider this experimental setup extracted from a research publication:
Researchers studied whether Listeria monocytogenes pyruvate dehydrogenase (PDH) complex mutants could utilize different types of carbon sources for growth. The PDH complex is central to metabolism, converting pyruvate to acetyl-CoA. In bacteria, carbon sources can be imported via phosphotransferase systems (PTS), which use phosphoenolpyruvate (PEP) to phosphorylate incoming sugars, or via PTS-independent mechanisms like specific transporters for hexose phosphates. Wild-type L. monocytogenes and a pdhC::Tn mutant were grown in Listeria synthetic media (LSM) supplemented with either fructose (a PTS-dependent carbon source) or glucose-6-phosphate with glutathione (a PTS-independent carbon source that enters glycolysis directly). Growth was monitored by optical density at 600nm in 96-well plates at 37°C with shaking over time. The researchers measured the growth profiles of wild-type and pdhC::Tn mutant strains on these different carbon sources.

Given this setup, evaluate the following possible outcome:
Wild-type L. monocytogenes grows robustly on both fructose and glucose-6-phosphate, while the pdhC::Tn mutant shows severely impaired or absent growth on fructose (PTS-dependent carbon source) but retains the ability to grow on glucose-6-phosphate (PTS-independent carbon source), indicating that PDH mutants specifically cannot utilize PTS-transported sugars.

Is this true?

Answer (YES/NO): YES